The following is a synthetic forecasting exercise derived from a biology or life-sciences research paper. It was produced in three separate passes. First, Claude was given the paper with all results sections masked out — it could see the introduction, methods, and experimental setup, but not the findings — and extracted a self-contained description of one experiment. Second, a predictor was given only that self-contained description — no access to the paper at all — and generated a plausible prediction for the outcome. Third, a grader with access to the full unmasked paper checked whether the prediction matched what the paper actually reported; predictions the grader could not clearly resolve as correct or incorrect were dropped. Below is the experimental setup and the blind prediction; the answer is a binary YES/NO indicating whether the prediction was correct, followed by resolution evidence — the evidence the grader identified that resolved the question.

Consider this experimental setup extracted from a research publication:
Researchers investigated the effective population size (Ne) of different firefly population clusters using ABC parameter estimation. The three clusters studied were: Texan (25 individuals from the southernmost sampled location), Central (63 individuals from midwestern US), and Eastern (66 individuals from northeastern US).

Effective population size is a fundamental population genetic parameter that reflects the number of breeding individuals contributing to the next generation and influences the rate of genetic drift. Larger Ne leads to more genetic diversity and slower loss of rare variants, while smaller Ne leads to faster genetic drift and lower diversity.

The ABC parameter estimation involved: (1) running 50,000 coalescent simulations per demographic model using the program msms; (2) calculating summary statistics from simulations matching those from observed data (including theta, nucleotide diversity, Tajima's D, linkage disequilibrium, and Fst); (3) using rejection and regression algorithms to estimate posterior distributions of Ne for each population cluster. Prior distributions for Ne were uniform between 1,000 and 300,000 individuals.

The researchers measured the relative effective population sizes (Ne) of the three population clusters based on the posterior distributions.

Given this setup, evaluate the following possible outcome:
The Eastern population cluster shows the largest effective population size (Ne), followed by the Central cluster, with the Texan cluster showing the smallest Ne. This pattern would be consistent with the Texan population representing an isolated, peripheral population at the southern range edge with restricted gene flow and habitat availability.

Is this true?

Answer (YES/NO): NO